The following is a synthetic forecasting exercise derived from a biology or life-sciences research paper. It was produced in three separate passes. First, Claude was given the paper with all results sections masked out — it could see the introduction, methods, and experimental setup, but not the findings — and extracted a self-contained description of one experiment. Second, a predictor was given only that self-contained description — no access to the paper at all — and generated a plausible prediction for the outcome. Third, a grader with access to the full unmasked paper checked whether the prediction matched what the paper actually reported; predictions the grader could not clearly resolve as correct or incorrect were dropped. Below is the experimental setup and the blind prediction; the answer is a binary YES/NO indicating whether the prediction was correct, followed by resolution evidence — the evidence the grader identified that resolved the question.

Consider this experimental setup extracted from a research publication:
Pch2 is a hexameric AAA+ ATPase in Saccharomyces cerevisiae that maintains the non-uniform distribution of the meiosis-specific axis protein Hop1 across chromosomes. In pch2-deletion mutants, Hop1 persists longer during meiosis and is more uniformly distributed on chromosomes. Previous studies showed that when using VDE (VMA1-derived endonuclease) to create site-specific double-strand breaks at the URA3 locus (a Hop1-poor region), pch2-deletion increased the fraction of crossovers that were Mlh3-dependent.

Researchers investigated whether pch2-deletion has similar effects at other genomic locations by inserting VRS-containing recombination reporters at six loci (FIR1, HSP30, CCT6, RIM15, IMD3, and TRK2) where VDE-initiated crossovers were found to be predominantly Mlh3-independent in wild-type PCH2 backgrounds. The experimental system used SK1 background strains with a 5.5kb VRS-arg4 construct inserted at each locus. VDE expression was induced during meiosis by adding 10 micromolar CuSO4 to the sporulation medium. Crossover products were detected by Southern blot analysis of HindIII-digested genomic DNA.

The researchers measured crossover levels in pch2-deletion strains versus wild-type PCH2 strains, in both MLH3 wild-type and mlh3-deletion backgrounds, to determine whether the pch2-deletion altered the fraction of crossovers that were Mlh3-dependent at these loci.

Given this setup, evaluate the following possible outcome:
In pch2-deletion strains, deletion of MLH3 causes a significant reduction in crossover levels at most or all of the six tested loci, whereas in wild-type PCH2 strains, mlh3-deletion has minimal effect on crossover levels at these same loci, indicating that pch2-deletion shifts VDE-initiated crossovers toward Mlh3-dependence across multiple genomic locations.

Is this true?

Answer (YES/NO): YES